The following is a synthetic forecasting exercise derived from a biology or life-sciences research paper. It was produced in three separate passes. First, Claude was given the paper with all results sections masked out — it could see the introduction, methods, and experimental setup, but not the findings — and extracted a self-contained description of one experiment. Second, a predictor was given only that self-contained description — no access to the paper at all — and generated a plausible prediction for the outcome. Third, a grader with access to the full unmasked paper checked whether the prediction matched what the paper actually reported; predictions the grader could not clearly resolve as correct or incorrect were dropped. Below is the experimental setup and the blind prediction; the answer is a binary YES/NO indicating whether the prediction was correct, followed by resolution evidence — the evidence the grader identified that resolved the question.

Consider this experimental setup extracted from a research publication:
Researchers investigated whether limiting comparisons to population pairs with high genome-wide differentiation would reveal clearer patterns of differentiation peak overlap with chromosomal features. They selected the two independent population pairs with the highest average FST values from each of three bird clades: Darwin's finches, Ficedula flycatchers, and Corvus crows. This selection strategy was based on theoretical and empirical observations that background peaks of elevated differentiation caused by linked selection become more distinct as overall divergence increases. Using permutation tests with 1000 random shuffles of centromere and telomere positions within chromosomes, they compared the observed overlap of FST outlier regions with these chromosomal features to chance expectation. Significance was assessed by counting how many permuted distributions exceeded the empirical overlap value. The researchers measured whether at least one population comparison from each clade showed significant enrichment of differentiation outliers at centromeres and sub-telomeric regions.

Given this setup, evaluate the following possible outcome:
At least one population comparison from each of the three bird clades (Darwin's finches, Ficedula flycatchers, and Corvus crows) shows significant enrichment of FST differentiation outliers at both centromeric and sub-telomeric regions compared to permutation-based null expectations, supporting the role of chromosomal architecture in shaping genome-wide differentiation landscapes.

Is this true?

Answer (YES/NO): NO